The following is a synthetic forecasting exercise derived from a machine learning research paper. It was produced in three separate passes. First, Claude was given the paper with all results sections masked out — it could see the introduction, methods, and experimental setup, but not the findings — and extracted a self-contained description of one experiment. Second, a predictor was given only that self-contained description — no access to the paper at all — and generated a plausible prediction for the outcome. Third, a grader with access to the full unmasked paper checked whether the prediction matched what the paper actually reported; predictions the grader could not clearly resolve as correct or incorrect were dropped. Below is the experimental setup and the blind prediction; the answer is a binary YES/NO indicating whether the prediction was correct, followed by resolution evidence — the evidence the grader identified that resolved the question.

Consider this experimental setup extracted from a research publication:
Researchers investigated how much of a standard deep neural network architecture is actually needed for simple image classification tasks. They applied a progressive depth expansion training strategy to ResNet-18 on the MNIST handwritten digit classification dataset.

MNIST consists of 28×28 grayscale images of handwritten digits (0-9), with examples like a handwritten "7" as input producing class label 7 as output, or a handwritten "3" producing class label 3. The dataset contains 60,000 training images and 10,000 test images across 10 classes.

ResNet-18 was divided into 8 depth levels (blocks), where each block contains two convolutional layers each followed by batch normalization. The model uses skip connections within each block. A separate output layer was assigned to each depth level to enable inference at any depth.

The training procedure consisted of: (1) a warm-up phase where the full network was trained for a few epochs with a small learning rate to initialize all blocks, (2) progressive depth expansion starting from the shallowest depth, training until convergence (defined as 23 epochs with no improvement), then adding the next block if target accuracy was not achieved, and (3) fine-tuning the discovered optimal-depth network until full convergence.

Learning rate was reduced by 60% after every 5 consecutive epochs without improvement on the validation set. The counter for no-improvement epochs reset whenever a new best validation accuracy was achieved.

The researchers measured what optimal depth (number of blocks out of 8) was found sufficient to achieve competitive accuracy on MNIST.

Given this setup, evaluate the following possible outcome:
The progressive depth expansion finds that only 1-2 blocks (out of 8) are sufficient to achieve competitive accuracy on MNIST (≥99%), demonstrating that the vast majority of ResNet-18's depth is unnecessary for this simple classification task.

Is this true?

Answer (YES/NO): YES